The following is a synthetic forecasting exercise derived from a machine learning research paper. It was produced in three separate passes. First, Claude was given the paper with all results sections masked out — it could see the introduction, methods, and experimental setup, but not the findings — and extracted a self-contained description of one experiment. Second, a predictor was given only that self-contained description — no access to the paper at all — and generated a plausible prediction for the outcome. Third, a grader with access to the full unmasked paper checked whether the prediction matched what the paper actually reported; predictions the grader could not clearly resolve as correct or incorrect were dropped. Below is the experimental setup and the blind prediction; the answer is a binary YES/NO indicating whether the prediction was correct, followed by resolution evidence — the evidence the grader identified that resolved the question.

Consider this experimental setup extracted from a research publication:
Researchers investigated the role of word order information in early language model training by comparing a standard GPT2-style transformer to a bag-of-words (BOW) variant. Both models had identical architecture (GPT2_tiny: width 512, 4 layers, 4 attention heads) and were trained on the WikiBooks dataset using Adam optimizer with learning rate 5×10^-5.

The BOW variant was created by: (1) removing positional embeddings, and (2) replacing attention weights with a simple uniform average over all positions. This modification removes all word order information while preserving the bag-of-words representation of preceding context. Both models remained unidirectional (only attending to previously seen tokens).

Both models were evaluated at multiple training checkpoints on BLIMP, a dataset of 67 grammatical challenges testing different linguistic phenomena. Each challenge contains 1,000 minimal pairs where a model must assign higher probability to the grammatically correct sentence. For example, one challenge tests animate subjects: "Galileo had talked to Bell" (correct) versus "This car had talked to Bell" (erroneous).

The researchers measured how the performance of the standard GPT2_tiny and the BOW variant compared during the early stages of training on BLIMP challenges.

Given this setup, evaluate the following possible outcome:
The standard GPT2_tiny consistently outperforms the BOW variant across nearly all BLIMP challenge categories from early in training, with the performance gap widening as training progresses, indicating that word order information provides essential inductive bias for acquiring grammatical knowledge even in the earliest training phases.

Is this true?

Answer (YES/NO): NO